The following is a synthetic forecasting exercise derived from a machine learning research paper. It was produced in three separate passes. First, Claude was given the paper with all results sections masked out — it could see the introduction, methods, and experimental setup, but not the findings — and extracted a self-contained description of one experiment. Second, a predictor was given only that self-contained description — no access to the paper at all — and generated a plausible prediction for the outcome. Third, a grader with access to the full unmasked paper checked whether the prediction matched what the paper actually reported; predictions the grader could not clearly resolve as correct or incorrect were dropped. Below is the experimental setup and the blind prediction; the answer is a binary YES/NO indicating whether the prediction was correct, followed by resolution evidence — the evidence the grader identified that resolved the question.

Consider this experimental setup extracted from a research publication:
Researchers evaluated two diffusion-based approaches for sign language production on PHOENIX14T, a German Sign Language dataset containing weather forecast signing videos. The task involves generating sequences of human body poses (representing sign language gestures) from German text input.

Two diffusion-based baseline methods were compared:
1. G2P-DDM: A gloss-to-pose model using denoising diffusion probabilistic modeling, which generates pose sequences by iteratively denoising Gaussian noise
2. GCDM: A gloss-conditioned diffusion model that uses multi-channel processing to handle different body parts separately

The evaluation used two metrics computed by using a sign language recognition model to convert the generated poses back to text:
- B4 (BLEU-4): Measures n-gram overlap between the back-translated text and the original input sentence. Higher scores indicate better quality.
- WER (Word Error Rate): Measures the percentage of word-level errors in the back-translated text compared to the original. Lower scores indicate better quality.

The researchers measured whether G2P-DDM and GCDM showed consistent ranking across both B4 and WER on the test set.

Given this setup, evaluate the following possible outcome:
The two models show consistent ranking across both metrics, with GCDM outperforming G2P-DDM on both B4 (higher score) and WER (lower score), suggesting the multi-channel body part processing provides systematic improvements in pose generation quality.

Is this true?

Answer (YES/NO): NO